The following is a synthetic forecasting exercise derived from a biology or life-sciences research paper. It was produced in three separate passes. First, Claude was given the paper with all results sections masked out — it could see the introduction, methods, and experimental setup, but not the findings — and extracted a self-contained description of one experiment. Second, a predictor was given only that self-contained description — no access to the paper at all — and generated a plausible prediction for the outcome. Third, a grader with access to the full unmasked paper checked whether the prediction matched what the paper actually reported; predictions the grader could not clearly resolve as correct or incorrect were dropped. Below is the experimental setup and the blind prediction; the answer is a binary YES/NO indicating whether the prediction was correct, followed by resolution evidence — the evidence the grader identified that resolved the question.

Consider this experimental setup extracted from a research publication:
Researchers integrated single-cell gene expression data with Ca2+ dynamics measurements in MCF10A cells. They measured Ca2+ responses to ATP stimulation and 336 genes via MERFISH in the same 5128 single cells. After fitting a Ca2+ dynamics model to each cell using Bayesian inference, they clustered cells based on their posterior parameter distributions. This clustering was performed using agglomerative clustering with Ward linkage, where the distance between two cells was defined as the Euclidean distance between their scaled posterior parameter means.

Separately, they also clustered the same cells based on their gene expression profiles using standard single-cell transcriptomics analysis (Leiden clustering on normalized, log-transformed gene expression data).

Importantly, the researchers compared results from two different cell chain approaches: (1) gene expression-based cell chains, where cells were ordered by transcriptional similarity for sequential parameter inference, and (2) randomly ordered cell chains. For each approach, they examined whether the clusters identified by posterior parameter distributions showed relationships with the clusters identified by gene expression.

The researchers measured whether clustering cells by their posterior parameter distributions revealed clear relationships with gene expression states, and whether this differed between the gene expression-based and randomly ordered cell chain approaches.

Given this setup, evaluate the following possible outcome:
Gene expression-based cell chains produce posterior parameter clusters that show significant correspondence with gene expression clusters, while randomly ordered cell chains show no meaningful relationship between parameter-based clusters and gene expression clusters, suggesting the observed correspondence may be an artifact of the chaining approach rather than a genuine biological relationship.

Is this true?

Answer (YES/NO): NO